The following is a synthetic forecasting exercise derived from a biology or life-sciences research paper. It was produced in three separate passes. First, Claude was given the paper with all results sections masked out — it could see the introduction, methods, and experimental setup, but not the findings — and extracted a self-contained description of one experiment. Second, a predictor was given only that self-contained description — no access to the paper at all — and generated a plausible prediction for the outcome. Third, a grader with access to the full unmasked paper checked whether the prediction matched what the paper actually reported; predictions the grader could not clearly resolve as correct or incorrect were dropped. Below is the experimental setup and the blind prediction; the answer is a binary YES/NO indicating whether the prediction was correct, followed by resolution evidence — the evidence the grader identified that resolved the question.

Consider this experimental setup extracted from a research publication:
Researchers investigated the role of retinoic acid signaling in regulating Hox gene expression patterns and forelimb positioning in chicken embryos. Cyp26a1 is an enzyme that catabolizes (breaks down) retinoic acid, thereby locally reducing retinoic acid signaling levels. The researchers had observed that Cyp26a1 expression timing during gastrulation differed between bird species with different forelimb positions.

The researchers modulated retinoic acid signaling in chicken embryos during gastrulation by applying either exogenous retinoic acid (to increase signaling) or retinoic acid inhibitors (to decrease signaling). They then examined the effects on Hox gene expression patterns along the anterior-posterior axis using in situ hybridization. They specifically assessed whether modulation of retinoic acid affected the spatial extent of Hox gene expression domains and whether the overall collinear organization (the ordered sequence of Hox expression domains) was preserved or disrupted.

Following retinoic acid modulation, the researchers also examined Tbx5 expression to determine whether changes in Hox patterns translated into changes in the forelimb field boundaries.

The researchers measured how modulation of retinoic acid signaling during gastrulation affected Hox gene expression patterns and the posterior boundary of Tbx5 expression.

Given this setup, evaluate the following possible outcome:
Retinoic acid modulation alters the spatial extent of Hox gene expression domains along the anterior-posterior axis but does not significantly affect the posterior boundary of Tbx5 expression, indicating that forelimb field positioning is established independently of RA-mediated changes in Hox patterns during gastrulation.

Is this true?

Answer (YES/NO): NO